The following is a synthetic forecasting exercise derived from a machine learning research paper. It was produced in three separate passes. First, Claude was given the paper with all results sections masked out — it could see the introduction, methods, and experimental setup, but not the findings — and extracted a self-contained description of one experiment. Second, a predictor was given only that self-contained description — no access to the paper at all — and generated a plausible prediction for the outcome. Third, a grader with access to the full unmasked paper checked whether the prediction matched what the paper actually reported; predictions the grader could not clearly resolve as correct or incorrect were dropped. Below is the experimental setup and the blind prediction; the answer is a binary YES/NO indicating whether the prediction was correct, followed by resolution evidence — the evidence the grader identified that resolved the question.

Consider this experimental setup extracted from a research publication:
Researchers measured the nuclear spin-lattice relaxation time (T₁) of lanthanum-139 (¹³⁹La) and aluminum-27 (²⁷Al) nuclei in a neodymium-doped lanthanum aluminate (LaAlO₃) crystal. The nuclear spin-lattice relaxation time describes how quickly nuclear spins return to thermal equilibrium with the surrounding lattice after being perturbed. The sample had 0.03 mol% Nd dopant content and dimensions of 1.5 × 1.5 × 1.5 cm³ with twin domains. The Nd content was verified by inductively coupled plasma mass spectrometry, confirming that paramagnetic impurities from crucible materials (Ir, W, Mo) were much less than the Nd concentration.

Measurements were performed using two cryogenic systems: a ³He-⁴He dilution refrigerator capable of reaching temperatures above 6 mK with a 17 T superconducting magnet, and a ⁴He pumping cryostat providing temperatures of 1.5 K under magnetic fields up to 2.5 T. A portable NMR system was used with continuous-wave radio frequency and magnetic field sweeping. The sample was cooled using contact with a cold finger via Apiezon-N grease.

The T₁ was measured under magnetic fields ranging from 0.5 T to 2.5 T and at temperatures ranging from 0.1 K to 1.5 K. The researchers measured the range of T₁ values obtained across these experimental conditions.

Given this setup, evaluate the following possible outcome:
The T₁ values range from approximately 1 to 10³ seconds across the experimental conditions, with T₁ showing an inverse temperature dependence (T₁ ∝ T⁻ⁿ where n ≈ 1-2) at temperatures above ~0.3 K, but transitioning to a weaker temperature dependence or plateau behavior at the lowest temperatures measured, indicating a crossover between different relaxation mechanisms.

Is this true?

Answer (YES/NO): NO